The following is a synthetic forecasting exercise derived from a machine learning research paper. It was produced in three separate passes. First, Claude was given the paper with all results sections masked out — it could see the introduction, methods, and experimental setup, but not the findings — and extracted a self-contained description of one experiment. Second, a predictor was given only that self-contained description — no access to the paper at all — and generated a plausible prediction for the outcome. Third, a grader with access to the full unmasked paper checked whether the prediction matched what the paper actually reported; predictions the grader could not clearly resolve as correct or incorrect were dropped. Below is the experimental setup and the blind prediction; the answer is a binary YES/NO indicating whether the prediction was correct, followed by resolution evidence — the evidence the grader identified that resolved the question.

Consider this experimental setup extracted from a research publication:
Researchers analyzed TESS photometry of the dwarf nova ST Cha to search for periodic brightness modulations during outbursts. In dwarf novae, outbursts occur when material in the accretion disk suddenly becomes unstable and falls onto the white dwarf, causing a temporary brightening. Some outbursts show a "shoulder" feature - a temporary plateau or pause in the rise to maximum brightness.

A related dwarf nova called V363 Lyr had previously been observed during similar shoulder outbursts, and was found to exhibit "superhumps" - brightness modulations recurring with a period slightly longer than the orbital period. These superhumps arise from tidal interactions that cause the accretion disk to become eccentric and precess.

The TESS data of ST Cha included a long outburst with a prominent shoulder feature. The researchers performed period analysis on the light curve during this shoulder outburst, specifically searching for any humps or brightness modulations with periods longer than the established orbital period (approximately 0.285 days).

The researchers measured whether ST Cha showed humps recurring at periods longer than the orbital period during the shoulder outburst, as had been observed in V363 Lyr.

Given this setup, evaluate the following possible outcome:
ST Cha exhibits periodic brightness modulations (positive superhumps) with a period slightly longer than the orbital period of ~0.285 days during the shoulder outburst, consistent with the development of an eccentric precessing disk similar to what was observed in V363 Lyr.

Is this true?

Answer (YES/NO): NO